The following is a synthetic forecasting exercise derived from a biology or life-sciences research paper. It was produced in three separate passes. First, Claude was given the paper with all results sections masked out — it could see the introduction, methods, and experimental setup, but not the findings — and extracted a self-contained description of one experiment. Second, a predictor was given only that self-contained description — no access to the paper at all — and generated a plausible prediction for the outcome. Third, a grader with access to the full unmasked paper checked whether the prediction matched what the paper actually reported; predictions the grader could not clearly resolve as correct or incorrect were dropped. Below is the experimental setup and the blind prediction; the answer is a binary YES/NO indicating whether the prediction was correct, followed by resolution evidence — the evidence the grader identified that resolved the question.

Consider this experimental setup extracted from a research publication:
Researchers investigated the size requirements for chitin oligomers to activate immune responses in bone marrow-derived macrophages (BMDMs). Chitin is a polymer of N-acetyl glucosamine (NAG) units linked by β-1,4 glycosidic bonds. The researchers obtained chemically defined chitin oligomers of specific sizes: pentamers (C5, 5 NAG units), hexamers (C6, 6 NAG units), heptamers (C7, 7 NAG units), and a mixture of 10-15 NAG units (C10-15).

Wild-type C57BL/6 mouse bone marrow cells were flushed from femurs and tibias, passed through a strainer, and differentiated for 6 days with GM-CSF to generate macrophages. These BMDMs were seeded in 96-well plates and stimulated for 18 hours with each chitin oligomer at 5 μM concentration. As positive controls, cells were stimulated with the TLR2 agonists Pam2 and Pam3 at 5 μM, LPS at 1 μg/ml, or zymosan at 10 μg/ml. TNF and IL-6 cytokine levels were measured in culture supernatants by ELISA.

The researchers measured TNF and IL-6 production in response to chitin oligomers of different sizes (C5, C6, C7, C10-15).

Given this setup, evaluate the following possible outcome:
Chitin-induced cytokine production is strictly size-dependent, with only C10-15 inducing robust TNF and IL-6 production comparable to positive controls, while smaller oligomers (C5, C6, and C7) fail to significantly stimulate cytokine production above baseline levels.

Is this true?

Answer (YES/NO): NO